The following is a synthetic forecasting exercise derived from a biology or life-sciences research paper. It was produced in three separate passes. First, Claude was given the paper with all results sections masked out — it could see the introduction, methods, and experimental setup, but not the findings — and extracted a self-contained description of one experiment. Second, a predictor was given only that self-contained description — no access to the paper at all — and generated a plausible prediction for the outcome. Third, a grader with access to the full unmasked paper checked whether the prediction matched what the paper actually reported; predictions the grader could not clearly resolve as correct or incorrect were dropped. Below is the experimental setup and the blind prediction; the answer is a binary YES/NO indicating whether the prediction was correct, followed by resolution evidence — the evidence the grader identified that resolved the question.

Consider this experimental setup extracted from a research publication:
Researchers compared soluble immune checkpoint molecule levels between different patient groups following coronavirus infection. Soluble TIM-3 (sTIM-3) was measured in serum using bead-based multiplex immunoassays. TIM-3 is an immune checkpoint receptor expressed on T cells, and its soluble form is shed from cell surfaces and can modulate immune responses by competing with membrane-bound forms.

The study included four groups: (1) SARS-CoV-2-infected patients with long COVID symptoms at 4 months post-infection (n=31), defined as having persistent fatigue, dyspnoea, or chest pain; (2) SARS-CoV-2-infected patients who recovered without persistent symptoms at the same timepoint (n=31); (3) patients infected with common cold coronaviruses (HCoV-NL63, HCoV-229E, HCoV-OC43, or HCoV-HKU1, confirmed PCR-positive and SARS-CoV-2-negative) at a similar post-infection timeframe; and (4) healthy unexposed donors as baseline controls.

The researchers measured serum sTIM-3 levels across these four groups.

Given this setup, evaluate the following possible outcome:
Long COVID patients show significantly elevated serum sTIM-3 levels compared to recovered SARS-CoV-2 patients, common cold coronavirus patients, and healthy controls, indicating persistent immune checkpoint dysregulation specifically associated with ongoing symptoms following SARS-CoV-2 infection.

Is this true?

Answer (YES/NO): NO